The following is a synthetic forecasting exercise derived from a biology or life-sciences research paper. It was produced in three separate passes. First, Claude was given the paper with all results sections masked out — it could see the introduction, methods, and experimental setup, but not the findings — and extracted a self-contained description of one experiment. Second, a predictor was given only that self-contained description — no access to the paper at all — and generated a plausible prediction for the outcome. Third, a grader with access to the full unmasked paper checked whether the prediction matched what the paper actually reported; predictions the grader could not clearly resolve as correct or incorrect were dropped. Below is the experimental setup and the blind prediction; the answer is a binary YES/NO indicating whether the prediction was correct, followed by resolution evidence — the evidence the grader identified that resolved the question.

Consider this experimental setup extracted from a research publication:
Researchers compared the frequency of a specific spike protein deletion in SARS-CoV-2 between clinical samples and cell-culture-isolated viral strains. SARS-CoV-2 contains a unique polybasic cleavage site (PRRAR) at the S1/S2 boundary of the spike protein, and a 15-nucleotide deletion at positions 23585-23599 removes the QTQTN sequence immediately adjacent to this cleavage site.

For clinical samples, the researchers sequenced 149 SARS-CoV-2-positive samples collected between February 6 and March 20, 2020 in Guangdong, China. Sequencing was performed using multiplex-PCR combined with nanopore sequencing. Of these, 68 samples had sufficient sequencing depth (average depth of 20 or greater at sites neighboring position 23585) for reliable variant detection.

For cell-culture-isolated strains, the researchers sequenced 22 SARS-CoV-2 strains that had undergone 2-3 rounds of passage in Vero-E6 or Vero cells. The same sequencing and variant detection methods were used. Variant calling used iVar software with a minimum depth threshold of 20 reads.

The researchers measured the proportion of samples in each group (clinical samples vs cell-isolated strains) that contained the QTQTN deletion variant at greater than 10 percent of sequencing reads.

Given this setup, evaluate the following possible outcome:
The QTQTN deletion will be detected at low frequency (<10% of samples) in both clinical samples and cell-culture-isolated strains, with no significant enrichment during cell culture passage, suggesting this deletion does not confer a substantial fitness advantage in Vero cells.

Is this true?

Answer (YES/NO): NO